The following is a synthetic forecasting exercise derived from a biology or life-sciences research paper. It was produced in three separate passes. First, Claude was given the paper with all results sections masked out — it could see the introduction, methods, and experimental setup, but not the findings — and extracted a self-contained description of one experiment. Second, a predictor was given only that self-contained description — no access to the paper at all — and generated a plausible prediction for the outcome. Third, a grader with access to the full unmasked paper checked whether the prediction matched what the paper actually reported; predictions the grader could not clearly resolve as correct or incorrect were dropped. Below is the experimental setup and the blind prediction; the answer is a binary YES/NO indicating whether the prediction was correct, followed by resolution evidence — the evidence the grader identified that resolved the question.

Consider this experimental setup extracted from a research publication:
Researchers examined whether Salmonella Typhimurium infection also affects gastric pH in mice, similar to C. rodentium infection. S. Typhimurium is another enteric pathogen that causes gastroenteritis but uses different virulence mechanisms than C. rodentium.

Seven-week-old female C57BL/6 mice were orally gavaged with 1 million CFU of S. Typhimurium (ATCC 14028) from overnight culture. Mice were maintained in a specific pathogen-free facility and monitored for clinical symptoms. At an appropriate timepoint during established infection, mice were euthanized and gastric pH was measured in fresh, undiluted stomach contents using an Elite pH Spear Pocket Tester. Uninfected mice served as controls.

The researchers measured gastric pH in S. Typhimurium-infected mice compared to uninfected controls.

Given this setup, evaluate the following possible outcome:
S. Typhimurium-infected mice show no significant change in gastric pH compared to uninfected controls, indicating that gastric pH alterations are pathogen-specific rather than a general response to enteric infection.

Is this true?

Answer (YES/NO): NO